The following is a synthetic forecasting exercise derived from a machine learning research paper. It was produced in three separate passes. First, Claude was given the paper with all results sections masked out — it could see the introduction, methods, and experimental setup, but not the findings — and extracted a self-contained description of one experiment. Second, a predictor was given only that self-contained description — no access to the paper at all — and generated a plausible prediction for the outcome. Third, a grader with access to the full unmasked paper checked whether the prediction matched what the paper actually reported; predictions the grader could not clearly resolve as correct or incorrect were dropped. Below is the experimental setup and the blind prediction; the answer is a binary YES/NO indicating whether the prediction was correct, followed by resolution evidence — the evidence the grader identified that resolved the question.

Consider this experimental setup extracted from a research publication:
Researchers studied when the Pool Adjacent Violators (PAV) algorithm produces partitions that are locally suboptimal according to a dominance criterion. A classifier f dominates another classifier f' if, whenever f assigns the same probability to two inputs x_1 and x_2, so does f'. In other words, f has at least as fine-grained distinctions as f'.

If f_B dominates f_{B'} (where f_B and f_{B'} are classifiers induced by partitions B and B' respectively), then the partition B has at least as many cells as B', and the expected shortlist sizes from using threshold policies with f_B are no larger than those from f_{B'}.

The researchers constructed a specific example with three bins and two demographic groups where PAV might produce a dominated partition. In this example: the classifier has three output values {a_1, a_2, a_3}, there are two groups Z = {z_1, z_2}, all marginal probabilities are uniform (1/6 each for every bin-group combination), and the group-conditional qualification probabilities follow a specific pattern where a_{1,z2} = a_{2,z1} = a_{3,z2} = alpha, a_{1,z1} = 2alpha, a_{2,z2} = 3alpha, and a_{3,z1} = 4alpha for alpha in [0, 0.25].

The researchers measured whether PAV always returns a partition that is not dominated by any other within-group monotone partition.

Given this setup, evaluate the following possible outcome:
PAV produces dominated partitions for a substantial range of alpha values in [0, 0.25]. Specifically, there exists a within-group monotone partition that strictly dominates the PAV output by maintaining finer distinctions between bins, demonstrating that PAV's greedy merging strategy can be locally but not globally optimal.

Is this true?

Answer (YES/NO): YES